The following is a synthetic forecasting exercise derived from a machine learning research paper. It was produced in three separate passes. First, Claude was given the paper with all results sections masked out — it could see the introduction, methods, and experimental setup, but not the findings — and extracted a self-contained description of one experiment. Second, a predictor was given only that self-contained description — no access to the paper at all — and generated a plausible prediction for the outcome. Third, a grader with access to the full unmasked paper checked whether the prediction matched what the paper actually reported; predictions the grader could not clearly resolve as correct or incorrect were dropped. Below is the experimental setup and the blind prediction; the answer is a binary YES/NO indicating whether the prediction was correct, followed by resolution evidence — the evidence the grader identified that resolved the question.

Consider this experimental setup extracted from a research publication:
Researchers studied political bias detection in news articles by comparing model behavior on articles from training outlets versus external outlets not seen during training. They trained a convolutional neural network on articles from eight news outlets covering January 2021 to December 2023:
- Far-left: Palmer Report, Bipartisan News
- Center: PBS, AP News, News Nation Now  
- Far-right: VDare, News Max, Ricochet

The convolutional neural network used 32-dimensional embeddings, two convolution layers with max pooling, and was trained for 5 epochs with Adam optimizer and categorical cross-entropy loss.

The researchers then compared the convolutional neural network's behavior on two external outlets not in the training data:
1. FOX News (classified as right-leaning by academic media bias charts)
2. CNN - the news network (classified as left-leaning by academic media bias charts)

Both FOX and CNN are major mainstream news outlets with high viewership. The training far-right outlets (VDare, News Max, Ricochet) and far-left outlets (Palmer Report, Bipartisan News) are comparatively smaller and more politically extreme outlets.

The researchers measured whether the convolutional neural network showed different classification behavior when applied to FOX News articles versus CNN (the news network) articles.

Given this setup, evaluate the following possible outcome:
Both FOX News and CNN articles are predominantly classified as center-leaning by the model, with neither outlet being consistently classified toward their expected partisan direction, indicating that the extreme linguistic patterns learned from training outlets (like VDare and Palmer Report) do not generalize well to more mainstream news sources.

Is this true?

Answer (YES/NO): NO